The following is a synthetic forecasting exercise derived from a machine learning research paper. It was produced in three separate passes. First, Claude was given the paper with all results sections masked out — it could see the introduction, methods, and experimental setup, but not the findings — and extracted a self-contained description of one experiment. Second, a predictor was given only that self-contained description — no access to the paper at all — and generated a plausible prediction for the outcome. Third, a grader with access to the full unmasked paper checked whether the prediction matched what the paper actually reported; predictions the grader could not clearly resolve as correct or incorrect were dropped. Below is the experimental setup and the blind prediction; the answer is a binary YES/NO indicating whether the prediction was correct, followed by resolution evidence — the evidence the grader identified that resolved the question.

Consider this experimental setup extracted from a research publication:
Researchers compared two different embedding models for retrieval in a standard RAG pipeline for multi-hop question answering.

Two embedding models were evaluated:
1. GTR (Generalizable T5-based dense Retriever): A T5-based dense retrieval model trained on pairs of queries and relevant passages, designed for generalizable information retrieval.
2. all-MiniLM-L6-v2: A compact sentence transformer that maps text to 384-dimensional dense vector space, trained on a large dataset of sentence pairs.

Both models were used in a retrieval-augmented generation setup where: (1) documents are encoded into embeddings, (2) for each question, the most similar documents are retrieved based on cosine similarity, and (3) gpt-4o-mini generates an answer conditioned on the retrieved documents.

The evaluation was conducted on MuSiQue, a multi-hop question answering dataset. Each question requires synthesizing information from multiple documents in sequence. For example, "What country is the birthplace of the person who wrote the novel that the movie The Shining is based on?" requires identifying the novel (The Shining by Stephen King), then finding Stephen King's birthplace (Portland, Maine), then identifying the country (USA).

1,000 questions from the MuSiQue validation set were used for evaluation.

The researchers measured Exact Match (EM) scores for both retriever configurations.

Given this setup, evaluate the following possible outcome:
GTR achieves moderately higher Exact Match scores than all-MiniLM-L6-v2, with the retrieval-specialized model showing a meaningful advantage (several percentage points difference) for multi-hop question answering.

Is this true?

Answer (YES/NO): NO